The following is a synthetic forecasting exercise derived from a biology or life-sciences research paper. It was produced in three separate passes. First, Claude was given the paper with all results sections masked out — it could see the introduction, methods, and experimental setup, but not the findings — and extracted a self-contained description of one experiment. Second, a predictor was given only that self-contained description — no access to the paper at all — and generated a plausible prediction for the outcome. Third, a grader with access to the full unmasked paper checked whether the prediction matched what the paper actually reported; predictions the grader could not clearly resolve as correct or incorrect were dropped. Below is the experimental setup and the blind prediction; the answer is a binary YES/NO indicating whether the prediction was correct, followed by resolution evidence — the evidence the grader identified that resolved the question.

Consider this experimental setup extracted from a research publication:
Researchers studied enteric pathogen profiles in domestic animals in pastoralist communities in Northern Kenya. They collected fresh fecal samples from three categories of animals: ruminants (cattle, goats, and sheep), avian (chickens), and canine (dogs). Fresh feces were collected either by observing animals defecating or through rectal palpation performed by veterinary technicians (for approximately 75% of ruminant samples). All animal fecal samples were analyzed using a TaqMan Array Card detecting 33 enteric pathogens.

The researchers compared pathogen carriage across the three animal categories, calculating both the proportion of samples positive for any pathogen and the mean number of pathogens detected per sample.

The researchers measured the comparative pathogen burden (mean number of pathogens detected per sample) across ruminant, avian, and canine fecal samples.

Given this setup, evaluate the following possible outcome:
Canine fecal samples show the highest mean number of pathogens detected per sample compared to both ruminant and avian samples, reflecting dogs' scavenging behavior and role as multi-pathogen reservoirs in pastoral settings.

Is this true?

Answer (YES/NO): YES